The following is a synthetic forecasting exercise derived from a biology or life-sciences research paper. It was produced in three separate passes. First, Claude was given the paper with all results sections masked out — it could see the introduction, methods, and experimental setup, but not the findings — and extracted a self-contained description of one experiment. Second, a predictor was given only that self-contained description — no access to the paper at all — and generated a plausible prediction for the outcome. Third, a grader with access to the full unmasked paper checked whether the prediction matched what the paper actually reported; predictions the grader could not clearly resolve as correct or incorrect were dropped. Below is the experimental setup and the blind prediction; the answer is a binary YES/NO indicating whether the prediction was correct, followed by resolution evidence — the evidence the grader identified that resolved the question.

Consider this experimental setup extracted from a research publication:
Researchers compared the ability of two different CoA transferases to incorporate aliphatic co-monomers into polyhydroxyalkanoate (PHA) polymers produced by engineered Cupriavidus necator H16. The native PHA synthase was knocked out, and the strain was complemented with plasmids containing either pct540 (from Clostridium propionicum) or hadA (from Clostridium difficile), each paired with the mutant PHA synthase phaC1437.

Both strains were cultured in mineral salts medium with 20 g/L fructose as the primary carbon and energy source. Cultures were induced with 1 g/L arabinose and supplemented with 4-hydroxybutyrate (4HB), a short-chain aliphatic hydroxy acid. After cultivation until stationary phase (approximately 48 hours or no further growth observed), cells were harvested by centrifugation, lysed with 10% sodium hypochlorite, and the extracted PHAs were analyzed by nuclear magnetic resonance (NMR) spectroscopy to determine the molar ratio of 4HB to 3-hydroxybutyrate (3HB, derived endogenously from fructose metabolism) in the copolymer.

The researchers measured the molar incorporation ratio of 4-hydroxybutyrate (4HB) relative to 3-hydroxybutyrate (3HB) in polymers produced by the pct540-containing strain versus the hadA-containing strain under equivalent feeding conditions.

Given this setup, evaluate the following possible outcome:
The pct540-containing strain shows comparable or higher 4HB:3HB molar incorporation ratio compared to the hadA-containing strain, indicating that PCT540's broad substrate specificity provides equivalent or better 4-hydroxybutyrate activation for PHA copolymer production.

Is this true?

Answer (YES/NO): YES